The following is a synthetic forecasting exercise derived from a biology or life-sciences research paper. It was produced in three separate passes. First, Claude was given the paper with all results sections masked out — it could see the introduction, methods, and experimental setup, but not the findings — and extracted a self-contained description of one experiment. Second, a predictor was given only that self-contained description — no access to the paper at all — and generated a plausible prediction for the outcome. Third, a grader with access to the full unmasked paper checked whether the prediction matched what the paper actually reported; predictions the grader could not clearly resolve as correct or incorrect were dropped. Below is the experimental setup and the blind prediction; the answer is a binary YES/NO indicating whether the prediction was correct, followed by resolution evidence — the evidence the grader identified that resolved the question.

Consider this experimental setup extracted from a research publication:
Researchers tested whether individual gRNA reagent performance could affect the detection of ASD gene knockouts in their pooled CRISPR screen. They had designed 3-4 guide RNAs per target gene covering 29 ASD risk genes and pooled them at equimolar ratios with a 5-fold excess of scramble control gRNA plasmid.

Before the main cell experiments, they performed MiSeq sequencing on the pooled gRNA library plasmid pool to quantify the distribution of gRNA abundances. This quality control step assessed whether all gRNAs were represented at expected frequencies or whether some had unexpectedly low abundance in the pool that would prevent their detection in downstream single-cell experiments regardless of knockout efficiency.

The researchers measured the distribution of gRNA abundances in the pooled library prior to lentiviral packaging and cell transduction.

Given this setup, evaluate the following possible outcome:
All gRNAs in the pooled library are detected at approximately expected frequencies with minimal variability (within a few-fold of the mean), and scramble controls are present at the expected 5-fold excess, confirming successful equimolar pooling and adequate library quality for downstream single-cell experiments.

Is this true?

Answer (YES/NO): NO